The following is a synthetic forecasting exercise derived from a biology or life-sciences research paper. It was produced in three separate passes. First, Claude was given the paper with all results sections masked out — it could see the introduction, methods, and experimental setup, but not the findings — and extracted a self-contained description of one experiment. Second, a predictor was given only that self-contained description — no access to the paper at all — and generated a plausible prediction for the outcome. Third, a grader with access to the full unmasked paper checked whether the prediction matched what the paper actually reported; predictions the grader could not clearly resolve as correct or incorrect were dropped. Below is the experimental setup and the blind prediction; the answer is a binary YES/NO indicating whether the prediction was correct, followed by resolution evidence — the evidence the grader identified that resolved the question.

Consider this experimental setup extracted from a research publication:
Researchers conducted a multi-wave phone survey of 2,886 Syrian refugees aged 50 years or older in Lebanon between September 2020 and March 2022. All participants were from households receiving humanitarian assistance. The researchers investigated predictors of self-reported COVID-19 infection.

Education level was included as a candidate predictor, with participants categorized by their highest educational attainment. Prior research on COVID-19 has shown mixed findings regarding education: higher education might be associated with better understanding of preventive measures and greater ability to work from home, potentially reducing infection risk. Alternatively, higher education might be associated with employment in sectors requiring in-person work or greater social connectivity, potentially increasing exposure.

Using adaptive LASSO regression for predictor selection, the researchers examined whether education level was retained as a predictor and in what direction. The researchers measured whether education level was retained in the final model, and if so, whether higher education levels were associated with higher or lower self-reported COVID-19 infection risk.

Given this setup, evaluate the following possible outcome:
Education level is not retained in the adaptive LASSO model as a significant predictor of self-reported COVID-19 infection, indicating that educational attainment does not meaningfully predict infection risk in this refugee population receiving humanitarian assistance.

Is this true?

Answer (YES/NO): NO